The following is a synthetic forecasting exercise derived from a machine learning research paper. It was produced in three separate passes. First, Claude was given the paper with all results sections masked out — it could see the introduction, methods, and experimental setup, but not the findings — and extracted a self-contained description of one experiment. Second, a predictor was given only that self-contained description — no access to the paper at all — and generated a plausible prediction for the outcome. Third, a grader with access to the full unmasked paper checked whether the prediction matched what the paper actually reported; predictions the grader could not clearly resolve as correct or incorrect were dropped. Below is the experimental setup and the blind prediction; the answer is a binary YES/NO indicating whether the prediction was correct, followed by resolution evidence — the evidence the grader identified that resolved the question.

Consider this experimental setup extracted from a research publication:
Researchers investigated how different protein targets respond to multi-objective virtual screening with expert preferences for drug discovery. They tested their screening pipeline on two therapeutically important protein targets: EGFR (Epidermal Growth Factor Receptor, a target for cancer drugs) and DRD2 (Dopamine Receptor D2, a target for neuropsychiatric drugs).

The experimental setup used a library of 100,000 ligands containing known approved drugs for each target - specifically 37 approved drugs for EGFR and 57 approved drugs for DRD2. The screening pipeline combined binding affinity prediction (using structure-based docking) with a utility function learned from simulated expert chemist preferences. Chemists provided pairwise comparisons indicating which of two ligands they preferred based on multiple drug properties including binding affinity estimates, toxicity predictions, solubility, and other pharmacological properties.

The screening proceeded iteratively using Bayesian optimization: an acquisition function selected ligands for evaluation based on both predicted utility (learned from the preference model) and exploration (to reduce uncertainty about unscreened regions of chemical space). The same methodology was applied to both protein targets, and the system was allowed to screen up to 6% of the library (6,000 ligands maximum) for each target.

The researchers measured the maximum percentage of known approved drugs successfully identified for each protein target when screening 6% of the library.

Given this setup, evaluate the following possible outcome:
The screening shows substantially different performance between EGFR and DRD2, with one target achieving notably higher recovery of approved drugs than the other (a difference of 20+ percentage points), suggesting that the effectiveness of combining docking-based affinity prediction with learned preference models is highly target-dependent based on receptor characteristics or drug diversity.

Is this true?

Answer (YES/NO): YES